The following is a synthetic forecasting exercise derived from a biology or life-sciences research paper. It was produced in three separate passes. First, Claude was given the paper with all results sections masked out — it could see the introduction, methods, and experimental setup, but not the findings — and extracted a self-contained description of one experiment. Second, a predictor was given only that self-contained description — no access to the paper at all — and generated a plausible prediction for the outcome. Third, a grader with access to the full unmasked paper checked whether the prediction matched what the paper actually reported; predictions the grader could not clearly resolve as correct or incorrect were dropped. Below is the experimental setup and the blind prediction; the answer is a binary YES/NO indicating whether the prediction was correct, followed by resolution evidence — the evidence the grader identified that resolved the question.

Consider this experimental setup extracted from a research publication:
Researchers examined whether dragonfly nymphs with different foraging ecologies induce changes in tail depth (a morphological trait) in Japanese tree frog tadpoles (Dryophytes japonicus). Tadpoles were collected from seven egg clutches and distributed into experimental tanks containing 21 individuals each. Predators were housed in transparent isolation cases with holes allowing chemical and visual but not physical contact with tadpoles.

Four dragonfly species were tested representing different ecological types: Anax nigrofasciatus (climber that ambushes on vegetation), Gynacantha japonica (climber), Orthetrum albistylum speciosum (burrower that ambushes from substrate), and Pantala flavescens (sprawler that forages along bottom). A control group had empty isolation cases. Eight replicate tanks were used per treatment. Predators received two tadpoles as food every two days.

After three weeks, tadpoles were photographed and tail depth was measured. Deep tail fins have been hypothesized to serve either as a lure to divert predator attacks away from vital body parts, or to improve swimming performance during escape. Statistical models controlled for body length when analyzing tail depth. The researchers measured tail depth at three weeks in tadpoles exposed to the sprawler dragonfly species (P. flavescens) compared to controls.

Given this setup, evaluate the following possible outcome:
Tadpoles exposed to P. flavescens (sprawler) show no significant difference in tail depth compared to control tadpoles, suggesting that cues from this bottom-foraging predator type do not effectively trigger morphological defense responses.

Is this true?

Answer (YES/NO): NO